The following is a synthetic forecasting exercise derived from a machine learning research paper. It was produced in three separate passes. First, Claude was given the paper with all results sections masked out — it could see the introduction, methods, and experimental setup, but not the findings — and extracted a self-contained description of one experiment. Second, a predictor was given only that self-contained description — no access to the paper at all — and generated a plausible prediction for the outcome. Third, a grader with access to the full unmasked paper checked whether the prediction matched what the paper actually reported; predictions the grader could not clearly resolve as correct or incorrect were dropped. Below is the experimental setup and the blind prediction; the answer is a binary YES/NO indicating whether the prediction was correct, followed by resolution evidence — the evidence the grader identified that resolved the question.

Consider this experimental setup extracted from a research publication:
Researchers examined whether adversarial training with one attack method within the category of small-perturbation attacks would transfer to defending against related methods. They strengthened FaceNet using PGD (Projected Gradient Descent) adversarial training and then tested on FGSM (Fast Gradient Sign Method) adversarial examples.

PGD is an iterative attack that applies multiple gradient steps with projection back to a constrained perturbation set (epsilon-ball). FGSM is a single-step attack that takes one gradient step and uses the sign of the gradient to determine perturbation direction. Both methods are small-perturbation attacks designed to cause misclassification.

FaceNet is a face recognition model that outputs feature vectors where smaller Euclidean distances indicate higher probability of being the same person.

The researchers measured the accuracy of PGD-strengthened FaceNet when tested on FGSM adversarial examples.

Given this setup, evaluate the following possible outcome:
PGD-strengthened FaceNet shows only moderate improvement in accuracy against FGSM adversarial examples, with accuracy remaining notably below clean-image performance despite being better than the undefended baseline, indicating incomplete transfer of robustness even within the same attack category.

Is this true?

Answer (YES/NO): NO